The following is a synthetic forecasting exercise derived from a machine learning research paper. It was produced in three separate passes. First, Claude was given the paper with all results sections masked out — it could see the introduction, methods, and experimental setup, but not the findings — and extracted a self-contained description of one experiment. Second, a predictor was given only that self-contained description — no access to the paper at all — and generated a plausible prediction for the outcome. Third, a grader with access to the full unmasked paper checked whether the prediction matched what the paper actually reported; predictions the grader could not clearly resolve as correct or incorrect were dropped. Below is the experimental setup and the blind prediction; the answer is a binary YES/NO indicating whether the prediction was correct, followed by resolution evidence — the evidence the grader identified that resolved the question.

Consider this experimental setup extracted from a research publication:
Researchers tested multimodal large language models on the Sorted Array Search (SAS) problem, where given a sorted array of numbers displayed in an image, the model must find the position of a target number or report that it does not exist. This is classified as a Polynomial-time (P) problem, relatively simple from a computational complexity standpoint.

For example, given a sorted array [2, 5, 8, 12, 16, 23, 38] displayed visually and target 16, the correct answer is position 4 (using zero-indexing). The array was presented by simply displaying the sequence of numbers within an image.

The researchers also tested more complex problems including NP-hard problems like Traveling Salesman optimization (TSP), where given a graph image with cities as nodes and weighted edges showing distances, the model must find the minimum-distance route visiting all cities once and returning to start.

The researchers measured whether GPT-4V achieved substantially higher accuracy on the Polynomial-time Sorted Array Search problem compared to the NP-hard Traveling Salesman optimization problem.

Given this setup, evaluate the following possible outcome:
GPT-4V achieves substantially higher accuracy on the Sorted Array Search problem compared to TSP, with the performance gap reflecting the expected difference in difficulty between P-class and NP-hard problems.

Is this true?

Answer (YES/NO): YES